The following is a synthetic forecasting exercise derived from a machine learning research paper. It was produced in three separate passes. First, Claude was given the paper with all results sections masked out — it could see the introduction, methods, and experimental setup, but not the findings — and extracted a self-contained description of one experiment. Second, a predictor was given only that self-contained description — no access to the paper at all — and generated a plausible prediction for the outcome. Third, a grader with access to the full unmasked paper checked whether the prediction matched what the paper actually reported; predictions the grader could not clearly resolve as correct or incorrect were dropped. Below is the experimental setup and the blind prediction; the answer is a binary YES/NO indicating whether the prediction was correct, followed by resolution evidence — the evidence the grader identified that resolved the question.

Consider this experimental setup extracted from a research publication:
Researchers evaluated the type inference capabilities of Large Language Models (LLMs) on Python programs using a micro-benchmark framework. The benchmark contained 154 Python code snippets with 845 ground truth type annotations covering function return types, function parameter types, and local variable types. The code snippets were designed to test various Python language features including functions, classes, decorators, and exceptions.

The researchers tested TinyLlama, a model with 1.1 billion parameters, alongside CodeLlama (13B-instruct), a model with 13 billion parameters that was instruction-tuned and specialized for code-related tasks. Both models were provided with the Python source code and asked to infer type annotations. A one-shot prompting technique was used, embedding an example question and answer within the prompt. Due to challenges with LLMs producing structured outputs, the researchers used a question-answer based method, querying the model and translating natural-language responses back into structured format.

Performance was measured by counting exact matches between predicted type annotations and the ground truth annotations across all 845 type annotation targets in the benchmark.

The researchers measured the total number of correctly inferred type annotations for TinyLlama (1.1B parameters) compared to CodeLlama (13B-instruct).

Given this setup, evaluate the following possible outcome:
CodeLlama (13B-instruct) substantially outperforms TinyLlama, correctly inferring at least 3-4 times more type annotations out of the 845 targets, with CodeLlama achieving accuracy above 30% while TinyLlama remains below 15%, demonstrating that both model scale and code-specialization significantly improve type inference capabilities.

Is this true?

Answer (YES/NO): YES